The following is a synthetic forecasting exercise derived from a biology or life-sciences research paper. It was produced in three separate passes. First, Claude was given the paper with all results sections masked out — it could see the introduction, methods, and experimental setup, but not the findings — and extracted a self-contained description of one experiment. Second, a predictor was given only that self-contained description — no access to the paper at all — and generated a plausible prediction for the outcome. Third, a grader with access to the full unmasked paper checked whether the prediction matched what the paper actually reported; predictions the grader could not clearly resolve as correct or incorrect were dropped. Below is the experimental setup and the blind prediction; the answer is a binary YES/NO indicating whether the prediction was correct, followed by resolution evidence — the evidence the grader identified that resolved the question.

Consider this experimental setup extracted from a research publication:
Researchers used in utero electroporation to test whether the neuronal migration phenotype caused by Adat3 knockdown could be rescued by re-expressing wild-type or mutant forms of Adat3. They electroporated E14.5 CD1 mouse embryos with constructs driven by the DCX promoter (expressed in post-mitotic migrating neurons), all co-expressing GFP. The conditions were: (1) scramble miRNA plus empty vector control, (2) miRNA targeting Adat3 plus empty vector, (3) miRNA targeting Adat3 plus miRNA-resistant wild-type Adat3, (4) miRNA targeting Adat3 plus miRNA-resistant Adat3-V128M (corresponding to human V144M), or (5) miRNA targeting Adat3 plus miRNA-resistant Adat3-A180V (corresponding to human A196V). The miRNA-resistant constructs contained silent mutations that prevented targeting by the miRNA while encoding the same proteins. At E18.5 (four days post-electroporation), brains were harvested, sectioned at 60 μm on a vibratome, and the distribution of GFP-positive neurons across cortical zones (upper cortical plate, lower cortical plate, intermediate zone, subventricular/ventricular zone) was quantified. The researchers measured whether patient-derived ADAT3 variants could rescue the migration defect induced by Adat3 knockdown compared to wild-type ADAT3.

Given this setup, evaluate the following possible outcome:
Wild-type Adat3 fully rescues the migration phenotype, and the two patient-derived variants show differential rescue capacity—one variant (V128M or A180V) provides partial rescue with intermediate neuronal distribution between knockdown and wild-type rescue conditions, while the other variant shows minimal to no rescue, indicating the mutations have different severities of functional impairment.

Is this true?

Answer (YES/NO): NO